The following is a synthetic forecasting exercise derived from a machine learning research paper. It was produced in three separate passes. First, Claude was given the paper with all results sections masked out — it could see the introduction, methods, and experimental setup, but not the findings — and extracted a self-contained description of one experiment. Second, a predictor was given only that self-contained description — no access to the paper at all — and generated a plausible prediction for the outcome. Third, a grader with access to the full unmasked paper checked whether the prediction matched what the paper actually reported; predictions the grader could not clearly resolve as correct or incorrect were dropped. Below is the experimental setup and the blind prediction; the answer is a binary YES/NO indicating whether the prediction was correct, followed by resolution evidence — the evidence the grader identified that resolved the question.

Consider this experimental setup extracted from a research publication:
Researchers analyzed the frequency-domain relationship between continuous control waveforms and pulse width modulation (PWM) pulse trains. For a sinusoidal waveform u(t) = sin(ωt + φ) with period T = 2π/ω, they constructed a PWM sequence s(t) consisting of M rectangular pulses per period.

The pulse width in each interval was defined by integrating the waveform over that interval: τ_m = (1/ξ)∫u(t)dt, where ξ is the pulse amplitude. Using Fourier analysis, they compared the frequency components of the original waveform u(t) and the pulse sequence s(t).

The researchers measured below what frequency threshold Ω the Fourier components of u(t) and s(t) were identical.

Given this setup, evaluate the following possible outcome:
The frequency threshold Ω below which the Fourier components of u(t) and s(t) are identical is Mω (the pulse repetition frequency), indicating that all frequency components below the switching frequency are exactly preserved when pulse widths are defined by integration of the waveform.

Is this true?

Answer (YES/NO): YES